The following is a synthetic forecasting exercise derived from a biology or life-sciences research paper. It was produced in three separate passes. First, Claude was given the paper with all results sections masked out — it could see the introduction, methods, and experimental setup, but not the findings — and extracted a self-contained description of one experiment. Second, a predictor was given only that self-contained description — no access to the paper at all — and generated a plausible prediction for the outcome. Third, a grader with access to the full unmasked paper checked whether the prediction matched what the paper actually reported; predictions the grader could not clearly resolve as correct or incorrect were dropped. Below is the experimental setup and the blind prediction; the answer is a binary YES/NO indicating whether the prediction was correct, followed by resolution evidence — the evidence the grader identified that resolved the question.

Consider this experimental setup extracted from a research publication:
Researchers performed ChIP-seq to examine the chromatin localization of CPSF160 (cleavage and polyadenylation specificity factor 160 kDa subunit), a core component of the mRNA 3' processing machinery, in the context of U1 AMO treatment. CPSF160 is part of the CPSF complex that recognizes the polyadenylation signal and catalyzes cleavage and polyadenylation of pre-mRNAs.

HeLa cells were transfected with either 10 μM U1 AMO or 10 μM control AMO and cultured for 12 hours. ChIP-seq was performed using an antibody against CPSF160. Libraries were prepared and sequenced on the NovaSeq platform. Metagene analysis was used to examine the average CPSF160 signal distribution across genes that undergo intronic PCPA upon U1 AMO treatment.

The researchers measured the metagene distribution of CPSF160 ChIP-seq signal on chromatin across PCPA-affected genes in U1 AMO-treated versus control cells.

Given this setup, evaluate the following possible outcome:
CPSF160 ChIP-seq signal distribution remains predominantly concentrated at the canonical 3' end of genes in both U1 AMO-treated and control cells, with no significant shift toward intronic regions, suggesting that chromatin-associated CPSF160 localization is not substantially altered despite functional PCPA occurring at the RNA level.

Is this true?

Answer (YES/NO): NO